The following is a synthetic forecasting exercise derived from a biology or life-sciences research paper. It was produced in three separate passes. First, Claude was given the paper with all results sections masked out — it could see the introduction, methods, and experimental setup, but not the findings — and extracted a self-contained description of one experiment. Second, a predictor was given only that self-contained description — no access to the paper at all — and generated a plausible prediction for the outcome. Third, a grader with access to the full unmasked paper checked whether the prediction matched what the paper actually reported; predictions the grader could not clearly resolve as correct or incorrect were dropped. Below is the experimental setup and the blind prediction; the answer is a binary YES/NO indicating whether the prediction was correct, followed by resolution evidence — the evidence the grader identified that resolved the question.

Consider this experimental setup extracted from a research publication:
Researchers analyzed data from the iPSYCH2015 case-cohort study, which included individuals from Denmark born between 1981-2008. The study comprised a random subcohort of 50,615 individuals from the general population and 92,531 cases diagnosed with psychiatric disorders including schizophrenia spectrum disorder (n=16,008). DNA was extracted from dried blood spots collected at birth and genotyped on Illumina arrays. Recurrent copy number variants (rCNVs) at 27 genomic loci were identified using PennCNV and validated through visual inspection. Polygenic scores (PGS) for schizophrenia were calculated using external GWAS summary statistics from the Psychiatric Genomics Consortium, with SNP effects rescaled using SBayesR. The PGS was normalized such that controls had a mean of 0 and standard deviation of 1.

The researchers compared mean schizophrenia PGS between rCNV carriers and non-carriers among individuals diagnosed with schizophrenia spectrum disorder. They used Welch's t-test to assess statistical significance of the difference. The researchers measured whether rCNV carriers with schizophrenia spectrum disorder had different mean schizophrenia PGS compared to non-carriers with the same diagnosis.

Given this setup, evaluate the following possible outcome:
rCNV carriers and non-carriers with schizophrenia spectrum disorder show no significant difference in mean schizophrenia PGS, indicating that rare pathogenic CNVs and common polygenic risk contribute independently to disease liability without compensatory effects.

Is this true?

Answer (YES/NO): YES